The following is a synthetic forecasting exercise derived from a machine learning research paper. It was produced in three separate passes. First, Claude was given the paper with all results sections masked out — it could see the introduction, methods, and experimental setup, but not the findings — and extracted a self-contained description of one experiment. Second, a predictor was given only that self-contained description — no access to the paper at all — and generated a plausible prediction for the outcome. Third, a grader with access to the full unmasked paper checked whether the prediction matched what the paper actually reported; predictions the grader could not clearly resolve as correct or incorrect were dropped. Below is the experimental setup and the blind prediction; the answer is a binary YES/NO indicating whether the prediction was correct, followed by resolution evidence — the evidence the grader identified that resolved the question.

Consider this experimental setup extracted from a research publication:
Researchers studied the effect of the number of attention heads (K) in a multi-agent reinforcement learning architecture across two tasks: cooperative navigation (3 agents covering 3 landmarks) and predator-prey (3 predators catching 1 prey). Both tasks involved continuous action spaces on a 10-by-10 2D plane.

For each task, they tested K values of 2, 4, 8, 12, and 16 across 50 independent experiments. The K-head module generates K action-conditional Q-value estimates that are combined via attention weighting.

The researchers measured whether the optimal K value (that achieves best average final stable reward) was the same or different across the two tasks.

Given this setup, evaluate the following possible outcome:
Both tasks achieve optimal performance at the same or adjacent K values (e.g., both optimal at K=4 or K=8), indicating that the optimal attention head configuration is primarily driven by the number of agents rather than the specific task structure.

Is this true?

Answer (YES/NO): YES